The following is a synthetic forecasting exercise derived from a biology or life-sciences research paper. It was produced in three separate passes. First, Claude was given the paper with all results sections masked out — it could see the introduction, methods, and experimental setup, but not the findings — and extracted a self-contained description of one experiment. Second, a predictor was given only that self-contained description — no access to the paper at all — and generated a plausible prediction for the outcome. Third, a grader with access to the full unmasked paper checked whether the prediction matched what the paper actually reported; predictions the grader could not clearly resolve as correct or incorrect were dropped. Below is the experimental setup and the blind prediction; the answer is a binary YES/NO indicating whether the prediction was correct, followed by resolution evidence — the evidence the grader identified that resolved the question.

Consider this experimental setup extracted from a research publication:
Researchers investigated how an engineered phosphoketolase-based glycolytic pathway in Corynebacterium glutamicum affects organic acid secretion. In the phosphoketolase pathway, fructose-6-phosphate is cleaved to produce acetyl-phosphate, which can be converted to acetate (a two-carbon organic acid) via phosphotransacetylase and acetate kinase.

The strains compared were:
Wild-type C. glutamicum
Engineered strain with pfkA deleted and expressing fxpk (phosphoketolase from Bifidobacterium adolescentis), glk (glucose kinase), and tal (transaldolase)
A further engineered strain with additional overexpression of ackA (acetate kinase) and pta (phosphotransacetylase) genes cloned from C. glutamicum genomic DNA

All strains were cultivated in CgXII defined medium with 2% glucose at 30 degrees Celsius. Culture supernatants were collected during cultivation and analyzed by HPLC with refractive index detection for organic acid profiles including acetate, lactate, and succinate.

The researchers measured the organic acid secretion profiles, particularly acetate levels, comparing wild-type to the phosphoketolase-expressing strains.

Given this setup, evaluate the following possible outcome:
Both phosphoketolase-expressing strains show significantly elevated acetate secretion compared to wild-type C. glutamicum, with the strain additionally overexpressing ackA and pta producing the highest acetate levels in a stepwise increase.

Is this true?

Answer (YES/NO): NO